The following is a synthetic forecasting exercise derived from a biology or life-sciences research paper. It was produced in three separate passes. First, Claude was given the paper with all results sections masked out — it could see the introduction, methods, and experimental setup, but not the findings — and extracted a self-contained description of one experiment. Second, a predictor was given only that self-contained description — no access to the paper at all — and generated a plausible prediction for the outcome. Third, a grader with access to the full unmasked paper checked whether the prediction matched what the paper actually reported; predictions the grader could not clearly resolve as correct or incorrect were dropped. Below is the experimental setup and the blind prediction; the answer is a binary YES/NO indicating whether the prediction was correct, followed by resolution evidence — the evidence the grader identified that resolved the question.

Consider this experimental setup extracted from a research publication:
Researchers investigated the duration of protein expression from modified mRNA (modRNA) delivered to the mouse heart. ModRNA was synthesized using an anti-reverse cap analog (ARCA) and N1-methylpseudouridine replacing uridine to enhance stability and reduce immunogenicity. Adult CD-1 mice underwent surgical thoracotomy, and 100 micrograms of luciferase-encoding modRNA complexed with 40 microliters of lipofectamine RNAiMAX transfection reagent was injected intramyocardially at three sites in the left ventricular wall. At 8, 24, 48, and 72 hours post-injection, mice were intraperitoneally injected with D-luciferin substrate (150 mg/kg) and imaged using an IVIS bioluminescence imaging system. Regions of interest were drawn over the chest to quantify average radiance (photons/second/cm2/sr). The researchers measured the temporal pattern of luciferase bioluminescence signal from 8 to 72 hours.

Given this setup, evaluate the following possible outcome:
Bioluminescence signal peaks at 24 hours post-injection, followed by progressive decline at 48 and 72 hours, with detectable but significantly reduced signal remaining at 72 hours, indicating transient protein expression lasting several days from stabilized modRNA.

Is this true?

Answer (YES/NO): NO